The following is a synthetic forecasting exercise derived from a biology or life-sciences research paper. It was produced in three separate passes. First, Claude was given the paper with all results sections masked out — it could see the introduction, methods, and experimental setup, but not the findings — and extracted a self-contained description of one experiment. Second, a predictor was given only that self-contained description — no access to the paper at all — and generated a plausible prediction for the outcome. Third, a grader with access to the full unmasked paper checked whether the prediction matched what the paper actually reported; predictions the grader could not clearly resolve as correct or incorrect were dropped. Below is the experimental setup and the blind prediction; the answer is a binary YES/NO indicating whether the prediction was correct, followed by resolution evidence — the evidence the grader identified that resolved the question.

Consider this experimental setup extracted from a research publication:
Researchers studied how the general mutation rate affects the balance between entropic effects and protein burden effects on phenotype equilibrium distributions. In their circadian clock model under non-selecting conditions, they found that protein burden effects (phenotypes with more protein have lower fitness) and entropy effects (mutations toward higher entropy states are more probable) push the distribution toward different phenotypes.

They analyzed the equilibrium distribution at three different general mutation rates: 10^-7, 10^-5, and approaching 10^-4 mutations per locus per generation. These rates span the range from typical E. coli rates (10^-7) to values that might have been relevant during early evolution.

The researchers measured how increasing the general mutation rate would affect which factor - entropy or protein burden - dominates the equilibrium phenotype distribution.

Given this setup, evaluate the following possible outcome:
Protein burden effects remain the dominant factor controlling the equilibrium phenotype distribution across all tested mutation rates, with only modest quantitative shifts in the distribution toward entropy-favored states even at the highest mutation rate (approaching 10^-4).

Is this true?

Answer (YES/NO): NO